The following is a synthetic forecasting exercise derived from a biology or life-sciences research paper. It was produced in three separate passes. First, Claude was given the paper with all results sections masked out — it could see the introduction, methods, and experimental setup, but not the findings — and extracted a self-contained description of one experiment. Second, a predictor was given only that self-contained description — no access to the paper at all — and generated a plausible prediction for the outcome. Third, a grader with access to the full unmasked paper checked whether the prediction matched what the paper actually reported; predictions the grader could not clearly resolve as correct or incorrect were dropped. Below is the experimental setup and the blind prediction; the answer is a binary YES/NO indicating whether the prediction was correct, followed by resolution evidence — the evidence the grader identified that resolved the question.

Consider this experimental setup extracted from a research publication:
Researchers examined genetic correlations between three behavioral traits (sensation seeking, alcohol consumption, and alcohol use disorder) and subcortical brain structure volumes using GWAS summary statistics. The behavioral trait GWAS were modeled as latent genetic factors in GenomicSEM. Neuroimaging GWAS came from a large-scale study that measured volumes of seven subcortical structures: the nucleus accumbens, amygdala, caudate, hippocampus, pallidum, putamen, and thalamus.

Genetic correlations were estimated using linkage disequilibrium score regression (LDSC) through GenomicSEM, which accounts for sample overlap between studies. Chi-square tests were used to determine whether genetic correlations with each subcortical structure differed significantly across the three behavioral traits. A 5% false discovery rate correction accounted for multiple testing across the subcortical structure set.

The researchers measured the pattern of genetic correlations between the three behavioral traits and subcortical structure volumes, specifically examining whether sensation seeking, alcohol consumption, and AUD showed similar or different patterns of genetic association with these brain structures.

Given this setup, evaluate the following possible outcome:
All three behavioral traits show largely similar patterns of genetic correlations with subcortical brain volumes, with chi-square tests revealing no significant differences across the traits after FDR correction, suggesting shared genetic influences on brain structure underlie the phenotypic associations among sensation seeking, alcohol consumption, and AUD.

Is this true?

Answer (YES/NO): NO